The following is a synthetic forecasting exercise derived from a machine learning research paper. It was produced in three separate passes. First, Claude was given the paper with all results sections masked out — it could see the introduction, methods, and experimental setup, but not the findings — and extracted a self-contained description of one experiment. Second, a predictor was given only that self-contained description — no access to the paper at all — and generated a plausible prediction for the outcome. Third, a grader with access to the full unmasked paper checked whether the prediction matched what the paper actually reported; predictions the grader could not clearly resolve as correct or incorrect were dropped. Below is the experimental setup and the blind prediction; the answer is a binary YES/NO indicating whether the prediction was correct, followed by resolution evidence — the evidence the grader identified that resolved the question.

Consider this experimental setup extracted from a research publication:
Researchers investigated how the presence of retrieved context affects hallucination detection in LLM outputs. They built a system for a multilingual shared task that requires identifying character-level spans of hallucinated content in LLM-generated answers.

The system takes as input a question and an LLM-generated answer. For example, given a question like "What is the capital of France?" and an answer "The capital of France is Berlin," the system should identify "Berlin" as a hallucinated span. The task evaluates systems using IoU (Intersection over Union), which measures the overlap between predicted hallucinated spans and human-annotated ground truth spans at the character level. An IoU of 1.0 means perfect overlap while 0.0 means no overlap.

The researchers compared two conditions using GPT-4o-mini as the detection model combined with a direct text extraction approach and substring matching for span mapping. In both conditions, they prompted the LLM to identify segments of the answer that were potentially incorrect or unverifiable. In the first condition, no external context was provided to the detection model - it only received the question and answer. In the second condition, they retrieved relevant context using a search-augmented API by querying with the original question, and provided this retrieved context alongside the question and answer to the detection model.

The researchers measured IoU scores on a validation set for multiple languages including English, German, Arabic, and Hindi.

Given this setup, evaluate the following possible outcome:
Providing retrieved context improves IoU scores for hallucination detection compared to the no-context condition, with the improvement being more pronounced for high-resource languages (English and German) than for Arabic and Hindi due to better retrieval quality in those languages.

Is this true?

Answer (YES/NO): NO